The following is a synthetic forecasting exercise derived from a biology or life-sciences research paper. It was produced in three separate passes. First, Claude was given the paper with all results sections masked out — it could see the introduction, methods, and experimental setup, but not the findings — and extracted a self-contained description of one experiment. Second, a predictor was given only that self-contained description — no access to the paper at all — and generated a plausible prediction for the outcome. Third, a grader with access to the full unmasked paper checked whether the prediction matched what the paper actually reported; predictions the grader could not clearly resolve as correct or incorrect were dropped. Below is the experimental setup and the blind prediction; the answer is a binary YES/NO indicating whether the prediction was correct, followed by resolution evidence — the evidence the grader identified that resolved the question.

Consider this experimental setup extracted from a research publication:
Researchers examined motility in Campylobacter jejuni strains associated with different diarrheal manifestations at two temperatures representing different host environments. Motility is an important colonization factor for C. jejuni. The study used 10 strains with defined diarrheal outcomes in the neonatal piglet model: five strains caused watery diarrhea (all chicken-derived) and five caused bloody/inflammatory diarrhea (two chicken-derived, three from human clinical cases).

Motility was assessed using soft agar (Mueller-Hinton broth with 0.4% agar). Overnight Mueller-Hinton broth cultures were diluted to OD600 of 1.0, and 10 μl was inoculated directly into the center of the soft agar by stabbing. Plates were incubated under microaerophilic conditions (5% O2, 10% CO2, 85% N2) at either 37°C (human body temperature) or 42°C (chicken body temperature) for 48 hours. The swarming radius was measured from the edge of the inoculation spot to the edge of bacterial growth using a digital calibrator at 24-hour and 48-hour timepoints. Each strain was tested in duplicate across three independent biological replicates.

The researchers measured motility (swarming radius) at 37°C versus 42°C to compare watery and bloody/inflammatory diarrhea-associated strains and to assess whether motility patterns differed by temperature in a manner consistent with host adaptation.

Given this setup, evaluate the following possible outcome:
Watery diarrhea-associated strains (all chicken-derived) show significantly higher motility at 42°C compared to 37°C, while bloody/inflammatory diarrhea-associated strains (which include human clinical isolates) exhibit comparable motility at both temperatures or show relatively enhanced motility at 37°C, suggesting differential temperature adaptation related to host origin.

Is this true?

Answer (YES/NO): NO